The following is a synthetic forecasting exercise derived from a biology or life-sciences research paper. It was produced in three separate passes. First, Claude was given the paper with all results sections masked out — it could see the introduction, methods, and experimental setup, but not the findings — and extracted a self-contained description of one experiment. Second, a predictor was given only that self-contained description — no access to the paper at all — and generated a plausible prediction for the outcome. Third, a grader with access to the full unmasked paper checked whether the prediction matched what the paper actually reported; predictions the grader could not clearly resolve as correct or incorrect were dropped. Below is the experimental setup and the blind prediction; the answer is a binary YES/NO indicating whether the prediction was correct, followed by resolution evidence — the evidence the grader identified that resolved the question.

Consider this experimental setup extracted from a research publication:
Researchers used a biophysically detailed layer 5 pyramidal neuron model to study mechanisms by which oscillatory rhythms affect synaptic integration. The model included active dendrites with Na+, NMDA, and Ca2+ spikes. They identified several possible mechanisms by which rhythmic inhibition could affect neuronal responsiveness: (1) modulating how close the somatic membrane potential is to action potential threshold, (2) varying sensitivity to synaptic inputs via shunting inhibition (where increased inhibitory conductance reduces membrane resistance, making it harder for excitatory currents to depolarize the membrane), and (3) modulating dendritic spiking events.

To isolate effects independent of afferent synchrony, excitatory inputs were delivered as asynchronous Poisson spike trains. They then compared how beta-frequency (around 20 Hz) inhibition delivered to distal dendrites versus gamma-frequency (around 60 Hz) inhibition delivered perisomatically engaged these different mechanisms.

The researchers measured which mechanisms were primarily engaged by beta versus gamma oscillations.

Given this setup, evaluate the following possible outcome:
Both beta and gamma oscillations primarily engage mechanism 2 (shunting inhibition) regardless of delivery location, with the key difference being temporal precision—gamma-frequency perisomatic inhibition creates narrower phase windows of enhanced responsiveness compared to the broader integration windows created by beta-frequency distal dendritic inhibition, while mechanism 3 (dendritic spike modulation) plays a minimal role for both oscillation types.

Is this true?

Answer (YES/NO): NO